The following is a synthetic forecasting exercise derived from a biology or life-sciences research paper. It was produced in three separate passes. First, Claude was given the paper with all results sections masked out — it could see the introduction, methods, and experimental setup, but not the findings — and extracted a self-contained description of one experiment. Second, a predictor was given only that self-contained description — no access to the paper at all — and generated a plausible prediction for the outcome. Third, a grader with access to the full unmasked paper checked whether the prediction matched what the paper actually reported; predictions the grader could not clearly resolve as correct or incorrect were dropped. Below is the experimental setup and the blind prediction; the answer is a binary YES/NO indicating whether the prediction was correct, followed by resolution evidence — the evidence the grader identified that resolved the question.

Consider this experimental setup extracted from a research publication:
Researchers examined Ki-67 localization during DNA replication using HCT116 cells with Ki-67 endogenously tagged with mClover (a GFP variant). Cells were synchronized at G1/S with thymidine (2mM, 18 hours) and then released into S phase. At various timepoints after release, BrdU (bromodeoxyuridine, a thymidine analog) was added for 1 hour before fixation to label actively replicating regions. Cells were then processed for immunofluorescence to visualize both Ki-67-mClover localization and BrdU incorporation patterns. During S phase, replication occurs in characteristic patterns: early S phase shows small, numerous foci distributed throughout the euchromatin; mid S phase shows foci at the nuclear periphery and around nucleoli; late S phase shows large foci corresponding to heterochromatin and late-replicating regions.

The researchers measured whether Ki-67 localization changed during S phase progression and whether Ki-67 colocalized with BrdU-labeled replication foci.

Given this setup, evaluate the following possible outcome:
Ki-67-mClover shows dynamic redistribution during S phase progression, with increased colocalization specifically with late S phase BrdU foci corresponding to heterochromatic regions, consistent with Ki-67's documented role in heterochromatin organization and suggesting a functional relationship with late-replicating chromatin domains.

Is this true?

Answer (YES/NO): YES